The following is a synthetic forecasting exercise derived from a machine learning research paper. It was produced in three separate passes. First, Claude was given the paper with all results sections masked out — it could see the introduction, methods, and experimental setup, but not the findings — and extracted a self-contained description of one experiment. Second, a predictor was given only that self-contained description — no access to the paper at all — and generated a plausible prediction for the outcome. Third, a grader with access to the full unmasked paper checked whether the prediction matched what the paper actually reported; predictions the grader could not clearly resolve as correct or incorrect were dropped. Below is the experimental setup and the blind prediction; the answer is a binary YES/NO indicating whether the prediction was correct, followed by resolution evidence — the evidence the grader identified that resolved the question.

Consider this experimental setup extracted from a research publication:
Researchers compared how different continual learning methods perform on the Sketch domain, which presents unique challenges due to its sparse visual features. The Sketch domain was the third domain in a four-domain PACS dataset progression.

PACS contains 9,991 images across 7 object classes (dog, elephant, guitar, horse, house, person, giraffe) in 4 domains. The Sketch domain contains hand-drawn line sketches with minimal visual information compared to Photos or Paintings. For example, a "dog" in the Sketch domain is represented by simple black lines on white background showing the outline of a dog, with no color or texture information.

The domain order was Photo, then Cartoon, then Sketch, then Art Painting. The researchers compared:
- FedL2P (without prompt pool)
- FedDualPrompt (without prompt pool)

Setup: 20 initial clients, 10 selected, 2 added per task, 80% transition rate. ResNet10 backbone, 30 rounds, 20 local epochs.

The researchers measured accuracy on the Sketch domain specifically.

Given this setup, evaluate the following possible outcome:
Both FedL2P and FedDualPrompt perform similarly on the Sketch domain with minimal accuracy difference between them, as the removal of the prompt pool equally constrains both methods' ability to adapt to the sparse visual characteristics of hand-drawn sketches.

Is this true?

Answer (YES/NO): NO